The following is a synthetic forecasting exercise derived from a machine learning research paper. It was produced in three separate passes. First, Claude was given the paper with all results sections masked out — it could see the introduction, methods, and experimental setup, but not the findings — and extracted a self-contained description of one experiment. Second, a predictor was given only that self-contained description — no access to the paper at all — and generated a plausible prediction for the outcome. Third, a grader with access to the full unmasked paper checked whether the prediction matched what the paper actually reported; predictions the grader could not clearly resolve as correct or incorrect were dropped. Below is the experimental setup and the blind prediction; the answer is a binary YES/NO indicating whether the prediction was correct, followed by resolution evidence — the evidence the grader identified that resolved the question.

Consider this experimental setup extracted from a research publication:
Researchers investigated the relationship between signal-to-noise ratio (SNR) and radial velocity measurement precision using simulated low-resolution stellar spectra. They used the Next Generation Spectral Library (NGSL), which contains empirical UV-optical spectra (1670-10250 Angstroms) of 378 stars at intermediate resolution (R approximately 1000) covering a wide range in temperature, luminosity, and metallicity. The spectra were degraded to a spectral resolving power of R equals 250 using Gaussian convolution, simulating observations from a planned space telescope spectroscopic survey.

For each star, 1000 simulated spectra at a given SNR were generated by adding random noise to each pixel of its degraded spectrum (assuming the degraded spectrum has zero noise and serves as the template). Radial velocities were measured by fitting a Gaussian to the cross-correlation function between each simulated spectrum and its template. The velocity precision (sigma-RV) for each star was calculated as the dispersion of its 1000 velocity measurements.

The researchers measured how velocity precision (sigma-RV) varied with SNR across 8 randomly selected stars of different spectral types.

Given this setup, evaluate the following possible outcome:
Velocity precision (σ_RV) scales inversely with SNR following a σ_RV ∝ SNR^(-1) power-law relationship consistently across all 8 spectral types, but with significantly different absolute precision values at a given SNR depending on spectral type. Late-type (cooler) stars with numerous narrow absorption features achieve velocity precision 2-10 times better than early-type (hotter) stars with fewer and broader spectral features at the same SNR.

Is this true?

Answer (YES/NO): NO